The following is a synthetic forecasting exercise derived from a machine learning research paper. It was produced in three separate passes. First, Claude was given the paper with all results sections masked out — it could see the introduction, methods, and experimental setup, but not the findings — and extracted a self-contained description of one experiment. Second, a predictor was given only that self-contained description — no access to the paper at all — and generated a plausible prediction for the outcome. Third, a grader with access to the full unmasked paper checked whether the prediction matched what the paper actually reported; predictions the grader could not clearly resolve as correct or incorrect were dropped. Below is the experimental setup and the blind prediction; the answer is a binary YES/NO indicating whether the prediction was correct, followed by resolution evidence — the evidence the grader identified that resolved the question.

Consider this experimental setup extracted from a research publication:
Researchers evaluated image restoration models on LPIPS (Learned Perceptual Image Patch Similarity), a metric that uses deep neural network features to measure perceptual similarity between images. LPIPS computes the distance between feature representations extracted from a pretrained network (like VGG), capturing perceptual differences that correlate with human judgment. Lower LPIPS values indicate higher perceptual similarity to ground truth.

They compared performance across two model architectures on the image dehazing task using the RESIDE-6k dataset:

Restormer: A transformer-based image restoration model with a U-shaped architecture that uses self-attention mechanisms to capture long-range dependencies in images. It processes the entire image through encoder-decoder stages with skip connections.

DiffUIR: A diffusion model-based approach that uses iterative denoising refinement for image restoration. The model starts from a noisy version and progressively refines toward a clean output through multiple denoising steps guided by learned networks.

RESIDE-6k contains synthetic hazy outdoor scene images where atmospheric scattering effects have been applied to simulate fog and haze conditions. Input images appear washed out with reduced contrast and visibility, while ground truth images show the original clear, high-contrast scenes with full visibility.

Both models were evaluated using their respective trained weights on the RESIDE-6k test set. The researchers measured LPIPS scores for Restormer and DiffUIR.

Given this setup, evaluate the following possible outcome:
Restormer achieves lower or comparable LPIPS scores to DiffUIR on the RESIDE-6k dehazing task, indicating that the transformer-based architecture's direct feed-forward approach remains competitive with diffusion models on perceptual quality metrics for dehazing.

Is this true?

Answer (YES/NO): YES